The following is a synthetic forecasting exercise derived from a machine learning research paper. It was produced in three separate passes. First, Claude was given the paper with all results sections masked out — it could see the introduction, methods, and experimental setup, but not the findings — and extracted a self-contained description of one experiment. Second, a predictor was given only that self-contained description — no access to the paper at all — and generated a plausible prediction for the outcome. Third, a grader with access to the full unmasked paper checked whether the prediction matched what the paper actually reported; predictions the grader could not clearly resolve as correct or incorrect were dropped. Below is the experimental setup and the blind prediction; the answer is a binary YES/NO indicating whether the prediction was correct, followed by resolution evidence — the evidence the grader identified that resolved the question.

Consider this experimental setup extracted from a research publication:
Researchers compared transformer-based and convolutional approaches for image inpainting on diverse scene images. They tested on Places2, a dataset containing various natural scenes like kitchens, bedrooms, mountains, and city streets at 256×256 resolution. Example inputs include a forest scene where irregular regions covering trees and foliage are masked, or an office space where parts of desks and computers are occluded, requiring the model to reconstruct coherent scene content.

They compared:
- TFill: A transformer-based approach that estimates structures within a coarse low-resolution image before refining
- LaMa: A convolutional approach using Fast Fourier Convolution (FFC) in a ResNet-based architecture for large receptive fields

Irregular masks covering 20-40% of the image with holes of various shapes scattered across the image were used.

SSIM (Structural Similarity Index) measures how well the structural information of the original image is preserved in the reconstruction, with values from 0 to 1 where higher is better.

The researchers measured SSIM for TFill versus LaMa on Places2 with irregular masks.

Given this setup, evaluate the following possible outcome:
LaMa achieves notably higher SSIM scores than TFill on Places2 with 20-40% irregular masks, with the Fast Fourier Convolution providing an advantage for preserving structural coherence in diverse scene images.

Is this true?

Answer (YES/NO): NO